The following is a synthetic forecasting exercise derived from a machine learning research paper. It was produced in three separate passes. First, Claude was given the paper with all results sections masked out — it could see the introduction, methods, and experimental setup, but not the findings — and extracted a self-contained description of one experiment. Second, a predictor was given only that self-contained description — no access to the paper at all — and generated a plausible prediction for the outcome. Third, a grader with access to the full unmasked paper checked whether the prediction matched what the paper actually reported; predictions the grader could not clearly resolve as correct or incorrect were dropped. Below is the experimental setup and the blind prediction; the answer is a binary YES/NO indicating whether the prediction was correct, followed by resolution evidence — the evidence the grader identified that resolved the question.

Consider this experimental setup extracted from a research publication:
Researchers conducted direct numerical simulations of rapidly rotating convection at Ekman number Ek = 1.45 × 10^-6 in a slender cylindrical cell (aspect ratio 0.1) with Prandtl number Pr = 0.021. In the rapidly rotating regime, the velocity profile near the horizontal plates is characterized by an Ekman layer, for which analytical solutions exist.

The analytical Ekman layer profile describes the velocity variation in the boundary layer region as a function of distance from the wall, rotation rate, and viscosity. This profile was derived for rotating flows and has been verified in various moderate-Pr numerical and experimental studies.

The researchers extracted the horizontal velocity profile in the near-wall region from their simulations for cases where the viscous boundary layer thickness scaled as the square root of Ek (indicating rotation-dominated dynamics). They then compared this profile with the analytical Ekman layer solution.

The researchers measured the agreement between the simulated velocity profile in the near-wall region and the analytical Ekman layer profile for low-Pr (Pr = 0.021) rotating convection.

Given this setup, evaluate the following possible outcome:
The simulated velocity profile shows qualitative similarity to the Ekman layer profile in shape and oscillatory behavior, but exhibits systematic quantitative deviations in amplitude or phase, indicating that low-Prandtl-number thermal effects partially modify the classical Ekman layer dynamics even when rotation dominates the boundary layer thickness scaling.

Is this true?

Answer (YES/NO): NO